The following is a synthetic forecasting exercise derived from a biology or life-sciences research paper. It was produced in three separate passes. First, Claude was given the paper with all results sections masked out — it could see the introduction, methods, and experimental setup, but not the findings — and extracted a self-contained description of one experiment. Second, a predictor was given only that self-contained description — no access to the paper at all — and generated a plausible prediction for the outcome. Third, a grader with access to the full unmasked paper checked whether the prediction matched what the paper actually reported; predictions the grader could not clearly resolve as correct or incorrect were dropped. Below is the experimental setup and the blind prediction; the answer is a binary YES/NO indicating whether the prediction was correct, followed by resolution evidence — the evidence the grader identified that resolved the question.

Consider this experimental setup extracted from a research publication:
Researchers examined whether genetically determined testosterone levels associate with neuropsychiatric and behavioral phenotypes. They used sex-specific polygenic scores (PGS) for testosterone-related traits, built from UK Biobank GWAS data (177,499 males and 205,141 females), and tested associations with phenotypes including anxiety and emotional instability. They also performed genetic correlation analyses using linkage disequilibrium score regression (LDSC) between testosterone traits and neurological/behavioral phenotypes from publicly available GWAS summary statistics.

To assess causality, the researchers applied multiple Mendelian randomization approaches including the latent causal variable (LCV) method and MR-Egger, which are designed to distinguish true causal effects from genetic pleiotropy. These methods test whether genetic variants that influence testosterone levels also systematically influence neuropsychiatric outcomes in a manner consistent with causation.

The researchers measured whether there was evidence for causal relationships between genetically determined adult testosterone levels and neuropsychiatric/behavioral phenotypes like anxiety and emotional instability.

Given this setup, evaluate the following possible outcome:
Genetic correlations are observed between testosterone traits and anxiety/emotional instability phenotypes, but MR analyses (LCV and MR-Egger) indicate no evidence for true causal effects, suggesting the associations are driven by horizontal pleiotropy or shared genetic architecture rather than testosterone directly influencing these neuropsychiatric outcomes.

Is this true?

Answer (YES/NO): NO